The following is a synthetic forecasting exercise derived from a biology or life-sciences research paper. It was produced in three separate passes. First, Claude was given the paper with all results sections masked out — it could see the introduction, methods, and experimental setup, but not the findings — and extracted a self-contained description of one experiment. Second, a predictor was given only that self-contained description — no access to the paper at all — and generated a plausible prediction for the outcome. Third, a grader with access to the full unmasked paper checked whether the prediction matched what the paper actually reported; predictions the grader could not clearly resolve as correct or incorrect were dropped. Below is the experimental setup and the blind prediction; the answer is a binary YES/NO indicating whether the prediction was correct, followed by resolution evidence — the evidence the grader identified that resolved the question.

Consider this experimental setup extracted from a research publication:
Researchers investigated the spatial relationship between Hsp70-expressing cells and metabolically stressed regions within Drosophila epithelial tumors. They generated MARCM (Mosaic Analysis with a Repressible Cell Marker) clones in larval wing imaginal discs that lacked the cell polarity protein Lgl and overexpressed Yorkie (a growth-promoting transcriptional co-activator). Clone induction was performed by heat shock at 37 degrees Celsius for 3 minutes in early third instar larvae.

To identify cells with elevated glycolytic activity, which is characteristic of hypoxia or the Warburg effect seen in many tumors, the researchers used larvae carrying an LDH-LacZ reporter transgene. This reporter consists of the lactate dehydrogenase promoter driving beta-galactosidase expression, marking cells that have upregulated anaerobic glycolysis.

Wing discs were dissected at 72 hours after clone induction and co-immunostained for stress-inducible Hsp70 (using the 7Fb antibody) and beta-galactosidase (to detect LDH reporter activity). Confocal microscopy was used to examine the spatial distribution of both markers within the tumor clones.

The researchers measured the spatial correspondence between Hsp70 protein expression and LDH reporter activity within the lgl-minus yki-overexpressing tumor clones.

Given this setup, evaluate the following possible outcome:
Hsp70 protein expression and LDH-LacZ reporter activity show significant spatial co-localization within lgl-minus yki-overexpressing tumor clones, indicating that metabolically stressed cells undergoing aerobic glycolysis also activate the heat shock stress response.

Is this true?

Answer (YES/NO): YES